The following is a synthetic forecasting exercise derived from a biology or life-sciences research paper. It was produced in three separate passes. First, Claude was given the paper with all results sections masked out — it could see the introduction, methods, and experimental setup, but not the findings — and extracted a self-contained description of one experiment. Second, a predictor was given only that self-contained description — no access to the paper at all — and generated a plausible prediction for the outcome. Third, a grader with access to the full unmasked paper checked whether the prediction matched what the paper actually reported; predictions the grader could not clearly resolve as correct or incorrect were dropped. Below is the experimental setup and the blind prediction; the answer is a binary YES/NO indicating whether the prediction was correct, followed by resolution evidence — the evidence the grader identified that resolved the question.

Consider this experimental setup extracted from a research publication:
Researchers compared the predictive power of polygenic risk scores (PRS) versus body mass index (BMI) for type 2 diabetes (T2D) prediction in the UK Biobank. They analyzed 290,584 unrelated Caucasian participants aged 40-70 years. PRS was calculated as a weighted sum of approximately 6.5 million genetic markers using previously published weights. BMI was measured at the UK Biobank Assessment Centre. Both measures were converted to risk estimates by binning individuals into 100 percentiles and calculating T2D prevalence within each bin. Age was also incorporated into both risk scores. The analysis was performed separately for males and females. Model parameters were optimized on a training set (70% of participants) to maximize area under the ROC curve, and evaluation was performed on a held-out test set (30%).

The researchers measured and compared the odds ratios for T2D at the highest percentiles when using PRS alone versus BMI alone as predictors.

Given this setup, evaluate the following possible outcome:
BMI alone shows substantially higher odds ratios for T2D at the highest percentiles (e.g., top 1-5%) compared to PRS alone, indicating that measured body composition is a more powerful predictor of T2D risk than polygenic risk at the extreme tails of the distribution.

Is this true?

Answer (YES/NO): YES